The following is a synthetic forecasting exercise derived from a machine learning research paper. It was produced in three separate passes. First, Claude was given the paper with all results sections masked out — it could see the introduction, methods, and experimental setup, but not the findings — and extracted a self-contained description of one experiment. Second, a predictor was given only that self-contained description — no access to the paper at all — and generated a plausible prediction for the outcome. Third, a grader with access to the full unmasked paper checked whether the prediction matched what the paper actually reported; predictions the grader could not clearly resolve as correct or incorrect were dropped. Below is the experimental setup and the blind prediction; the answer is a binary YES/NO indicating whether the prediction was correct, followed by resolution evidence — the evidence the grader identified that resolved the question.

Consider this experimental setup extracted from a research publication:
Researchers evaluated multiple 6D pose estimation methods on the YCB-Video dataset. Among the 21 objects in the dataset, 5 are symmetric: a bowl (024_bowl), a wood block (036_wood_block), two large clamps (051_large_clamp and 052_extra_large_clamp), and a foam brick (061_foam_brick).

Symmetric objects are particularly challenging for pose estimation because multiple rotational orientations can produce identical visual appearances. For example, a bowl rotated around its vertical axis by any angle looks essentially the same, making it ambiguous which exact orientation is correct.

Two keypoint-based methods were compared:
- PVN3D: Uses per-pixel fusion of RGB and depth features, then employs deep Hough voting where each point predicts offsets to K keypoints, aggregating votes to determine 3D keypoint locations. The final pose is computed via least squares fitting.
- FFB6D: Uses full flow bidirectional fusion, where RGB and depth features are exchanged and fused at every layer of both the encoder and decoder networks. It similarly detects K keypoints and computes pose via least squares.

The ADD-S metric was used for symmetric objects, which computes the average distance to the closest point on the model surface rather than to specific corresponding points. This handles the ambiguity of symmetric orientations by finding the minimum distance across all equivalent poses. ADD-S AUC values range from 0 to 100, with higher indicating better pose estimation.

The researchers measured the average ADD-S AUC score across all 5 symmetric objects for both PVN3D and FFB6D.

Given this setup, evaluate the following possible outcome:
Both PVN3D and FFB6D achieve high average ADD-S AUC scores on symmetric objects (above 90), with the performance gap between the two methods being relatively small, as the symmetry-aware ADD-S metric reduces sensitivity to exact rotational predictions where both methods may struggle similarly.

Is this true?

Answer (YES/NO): NO